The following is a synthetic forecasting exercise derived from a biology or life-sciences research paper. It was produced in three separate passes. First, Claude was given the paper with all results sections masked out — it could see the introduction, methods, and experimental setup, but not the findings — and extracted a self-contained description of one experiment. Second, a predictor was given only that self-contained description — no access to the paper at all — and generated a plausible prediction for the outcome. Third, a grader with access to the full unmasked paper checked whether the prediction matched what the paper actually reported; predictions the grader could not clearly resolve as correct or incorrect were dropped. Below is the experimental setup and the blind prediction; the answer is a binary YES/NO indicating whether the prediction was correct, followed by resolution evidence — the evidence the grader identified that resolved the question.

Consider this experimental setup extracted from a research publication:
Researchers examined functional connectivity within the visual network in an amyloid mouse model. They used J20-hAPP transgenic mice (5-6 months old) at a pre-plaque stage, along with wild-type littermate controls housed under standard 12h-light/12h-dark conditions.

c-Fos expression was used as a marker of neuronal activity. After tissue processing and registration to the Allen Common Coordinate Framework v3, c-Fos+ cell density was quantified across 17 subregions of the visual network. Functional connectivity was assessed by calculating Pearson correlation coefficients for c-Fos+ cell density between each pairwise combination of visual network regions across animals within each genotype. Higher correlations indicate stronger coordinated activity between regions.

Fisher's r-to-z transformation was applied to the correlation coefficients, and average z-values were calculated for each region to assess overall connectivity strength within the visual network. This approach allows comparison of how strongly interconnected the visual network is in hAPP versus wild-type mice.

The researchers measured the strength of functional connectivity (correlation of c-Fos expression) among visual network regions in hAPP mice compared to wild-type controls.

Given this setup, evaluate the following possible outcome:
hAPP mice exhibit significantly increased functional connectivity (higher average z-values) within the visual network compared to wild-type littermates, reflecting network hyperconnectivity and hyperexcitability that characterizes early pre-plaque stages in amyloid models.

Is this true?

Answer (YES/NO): YES